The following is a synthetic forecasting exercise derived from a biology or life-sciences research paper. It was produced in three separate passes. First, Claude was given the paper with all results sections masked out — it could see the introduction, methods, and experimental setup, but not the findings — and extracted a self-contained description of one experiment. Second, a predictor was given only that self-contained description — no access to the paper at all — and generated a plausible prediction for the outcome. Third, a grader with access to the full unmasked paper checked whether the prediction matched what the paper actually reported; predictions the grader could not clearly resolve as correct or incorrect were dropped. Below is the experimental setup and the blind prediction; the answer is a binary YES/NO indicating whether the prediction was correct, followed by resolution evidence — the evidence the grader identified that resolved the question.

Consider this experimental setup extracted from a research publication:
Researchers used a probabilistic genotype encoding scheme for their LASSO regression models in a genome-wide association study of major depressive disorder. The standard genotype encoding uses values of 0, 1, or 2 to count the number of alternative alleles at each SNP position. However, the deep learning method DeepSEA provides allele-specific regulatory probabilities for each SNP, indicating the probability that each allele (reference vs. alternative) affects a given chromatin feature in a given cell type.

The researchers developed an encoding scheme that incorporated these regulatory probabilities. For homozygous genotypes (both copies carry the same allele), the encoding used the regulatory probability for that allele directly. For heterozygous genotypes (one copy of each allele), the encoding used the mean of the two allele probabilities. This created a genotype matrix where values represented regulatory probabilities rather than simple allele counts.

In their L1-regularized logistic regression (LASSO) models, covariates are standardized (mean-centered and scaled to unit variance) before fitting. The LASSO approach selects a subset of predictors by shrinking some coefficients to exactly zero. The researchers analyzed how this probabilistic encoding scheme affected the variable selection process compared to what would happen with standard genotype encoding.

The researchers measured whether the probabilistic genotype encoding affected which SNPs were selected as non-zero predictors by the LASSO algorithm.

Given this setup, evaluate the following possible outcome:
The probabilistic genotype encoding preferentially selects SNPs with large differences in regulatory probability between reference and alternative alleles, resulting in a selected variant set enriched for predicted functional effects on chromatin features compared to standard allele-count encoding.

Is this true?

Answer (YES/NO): NO